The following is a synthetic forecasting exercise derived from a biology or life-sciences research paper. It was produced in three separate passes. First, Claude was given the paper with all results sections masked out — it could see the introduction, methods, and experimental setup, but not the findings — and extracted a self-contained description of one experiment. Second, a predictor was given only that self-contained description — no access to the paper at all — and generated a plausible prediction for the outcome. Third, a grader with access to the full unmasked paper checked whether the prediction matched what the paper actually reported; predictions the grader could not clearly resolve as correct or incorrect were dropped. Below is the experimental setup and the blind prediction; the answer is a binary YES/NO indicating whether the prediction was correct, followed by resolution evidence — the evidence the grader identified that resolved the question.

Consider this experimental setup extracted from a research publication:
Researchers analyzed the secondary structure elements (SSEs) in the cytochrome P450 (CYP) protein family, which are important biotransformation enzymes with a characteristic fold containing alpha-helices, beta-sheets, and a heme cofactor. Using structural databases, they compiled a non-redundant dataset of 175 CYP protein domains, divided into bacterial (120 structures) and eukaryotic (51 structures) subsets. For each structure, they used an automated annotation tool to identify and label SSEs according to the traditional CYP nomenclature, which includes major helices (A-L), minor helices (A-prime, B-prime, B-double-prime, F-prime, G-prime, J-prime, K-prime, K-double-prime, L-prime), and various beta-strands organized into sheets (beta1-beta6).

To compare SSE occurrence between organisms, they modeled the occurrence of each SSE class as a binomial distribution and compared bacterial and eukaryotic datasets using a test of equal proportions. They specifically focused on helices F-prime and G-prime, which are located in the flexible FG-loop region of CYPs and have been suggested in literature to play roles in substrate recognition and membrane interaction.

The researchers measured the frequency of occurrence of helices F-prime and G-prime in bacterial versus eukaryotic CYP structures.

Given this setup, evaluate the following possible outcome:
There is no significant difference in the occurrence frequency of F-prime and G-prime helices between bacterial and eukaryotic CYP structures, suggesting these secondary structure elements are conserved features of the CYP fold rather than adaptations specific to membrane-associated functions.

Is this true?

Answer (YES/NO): NO